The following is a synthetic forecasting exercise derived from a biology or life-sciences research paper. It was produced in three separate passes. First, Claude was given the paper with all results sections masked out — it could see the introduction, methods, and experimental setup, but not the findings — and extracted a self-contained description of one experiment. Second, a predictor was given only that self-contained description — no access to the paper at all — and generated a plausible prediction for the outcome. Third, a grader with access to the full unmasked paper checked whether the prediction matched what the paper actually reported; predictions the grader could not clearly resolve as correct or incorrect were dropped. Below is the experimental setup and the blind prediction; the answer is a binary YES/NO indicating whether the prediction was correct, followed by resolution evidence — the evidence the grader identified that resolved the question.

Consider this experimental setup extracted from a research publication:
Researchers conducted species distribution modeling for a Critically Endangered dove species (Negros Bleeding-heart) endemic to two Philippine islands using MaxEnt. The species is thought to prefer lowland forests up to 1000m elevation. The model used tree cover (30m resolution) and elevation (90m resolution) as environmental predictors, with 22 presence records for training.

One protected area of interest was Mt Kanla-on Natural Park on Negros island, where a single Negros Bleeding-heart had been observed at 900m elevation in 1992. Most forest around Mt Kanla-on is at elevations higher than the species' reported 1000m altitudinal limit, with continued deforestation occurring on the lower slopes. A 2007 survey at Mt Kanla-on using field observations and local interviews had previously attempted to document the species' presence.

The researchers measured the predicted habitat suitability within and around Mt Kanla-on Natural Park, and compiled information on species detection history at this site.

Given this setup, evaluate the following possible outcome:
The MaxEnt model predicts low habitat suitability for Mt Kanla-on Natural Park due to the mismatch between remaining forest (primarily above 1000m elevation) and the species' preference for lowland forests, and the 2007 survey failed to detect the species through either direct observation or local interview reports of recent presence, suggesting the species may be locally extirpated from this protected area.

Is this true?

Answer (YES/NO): YES